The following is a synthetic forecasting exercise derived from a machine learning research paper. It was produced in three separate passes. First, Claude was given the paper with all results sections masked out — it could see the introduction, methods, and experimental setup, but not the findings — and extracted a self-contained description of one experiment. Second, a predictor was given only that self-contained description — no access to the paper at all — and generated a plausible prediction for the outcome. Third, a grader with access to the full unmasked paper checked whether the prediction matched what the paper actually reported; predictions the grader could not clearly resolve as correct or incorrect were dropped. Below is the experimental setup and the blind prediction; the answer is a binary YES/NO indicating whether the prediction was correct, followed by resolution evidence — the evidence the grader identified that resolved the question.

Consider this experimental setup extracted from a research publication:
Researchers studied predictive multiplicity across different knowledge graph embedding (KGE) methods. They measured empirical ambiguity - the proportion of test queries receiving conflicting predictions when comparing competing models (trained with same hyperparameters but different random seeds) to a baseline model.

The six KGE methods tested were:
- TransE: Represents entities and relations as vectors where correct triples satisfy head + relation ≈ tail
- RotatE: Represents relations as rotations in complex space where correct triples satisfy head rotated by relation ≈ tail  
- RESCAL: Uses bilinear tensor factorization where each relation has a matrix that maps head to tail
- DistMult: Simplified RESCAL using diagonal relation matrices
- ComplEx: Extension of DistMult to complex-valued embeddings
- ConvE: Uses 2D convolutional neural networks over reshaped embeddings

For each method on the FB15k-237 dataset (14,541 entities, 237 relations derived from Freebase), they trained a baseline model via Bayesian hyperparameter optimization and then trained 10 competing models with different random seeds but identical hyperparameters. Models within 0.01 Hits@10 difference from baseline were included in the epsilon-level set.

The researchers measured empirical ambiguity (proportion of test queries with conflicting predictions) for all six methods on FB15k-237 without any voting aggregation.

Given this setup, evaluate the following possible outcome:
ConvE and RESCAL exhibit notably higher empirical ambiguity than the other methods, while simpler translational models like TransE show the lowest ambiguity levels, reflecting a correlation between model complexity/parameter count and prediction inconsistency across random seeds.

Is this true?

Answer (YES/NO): NO